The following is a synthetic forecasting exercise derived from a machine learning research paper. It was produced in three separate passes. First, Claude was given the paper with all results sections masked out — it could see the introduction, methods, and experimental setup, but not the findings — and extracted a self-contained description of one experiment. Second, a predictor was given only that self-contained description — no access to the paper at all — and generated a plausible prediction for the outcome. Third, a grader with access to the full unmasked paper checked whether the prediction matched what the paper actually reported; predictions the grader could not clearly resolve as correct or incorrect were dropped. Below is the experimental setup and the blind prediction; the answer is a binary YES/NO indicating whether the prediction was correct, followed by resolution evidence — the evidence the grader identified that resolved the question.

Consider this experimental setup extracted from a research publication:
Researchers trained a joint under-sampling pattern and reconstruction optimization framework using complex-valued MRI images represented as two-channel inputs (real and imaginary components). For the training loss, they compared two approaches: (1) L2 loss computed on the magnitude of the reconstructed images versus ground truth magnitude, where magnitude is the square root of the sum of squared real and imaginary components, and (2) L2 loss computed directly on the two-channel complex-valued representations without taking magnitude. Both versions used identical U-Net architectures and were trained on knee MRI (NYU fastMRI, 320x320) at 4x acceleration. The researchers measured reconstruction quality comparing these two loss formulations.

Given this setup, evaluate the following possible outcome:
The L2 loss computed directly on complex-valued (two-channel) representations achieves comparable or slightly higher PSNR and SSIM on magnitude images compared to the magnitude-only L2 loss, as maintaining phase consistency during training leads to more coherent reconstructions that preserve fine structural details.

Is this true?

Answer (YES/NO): NO